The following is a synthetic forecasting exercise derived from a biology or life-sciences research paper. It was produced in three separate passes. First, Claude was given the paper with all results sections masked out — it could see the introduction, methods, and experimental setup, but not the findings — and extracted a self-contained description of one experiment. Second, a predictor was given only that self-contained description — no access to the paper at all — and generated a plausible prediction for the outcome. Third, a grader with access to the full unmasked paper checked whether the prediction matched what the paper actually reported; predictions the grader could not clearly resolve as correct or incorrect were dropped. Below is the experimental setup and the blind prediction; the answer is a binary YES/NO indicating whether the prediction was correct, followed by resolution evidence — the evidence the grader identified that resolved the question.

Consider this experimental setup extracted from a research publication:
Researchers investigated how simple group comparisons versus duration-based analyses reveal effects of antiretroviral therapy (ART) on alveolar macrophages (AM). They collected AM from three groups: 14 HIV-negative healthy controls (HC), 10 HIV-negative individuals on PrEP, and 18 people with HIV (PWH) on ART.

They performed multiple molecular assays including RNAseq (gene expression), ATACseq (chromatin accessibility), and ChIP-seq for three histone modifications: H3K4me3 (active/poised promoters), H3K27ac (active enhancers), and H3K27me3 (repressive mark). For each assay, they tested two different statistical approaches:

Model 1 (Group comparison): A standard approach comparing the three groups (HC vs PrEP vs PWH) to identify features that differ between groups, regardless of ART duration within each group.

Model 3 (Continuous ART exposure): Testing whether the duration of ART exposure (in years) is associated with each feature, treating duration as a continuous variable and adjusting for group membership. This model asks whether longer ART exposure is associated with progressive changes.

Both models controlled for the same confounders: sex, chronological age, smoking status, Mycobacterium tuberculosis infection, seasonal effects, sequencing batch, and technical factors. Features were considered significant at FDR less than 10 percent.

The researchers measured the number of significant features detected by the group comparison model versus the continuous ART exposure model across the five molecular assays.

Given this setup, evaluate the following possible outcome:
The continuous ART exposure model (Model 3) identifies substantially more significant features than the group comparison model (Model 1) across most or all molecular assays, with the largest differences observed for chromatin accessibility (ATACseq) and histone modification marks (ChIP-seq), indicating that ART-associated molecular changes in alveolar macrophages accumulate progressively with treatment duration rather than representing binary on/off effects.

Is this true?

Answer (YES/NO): NO